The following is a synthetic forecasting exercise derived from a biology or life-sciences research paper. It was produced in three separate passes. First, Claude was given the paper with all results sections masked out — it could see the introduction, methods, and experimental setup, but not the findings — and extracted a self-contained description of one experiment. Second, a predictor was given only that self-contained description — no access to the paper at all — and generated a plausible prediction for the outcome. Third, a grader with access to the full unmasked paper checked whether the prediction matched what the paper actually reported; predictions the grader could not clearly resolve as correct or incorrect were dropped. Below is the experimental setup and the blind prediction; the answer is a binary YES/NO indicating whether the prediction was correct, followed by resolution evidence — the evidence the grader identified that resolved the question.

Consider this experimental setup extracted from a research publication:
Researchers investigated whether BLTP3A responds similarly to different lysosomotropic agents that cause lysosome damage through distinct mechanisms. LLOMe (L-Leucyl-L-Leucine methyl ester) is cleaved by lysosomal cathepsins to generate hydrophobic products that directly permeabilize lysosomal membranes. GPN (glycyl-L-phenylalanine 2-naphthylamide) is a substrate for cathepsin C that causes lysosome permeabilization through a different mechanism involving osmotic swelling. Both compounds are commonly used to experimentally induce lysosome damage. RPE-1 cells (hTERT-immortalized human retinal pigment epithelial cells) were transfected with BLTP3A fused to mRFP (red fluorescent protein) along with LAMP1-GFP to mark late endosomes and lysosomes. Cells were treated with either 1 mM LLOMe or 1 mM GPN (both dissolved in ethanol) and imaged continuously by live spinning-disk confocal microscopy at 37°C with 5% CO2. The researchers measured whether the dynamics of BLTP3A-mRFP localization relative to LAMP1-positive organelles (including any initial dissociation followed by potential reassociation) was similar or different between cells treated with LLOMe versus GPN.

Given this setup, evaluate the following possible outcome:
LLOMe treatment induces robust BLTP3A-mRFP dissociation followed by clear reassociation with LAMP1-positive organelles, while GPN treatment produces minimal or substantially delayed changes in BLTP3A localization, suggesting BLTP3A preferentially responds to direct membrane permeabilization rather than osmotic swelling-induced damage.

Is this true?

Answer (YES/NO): NO